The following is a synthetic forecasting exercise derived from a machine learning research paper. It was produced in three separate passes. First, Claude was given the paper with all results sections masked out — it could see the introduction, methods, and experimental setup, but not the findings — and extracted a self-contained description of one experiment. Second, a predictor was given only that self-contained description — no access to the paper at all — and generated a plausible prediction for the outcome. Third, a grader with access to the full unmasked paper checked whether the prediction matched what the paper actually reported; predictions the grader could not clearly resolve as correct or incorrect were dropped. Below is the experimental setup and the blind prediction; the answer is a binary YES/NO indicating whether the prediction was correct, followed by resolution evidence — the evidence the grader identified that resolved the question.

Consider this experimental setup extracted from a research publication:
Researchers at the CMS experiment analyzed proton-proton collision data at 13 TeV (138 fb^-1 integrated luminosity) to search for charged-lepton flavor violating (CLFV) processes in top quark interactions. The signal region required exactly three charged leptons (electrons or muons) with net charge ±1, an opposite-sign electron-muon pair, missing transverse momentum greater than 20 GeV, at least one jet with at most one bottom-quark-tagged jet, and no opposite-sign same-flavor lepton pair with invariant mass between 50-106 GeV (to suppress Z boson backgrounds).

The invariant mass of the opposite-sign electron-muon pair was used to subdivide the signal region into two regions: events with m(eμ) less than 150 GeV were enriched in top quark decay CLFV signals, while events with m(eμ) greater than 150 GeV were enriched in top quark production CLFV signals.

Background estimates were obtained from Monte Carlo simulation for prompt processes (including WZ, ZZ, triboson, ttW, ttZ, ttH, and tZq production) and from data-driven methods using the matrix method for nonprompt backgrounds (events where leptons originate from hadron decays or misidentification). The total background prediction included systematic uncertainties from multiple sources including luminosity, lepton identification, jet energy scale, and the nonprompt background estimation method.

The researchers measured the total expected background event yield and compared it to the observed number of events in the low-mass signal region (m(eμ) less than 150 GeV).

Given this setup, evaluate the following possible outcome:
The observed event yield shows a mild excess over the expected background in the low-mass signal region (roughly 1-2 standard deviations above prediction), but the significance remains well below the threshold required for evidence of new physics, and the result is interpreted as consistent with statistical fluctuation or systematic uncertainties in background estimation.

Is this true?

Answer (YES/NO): NO